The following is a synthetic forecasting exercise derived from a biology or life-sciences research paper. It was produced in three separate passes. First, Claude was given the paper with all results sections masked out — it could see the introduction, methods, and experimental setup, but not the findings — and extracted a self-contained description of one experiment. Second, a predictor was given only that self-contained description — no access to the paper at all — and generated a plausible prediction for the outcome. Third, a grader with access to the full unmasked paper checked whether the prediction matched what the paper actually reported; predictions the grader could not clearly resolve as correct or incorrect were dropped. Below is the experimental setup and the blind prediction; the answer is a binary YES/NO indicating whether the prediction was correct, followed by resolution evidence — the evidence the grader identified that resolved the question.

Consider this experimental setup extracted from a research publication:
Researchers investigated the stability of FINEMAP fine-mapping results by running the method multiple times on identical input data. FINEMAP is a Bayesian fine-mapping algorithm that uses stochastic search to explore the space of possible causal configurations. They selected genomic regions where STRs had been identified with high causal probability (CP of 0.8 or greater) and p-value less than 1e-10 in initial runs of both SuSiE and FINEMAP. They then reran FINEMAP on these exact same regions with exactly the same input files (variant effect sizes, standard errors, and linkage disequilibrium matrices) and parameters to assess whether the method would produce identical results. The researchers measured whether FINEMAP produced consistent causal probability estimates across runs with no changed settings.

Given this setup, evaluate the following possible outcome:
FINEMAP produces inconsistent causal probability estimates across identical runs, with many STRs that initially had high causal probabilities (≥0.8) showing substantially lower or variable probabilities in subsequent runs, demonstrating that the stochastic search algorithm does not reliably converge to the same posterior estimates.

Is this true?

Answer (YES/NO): NO